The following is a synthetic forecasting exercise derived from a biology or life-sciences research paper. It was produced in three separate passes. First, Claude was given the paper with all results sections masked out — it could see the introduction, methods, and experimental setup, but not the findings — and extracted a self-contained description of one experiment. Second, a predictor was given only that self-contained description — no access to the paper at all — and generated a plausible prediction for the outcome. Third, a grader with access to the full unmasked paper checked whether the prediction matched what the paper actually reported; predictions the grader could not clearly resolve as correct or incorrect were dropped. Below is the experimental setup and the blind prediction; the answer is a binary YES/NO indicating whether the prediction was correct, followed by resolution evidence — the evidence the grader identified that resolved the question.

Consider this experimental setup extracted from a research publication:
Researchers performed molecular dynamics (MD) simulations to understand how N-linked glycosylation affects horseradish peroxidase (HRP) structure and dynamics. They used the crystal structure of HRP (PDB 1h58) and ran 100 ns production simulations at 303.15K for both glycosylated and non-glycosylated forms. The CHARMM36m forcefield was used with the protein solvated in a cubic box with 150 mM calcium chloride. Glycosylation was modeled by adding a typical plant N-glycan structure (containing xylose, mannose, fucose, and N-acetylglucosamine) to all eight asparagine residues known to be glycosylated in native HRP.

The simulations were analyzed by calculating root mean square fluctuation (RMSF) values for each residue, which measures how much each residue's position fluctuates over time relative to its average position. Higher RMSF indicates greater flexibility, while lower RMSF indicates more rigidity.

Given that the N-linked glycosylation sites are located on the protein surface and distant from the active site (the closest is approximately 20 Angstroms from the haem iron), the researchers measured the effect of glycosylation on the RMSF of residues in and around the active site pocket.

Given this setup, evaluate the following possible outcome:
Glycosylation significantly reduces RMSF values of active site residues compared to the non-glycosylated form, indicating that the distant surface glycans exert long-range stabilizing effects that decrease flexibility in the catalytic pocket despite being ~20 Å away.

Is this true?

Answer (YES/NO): YES